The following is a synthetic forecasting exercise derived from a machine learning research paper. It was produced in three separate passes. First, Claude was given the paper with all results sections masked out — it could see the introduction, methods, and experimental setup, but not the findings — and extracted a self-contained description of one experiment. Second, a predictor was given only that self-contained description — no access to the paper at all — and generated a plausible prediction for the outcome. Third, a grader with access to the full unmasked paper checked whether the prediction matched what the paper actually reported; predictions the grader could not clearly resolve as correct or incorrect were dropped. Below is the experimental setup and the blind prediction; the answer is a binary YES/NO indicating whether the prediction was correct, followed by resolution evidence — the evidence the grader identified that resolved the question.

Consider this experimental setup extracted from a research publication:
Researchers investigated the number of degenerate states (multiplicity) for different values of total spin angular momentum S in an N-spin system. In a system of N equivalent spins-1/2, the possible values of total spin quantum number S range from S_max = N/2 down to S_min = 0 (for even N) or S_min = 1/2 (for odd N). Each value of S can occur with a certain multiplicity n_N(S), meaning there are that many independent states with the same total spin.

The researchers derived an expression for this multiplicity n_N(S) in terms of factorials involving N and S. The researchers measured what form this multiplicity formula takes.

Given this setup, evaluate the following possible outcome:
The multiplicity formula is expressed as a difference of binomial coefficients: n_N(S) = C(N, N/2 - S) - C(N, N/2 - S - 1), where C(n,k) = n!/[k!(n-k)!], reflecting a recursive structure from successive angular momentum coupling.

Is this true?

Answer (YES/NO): NO